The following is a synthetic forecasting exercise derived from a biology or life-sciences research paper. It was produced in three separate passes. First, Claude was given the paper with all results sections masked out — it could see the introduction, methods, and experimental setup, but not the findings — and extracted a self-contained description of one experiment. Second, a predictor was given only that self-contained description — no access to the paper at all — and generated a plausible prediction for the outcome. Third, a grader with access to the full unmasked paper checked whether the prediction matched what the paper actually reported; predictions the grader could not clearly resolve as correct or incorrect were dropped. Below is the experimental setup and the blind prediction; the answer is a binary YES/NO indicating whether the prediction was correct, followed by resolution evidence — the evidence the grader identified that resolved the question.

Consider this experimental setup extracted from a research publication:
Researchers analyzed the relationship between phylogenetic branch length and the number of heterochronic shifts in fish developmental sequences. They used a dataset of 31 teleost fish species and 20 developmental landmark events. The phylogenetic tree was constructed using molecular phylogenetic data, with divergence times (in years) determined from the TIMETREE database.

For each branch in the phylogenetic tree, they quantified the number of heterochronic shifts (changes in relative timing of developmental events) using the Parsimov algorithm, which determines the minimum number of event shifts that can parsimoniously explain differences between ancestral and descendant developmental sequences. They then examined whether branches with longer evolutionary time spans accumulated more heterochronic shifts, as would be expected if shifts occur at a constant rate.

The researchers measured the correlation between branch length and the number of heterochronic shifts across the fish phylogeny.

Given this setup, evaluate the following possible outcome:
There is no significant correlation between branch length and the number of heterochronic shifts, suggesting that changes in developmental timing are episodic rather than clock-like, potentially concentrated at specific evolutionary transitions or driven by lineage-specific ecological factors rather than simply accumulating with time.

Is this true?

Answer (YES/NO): NO